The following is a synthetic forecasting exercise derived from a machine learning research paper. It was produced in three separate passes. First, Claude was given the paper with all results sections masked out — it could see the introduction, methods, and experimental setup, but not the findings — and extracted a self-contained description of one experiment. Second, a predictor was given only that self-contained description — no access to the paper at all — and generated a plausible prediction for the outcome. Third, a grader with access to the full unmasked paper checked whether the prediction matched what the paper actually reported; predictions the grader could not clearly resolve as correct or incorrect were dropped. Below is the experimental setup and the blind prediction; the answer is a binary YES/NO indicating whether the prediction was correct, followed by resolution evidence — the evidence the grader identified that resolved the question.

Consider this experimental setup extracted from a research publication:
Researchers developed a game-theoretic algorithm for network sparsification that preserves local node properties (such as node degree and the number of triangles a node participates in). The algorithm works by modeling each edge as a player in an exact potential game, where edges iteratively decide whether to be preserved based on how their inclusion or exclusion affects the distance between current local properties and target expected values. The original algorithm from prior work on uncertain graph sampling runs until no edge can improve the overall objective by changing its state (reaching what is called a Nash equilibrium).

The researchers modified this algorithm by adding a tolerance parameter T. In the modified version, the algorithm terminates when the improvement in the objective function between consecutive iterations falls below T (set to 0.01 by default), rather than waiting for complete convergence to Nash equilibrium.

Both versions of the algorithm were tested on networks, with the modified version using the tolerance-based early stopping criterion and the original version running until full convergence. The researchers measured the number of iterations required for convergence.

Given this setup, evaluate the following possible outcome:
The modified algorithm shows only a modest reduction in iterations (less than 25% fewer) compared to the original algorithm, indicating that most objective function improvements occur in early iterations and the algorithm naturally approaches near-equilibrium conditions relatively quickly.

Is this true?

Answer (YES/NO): NO